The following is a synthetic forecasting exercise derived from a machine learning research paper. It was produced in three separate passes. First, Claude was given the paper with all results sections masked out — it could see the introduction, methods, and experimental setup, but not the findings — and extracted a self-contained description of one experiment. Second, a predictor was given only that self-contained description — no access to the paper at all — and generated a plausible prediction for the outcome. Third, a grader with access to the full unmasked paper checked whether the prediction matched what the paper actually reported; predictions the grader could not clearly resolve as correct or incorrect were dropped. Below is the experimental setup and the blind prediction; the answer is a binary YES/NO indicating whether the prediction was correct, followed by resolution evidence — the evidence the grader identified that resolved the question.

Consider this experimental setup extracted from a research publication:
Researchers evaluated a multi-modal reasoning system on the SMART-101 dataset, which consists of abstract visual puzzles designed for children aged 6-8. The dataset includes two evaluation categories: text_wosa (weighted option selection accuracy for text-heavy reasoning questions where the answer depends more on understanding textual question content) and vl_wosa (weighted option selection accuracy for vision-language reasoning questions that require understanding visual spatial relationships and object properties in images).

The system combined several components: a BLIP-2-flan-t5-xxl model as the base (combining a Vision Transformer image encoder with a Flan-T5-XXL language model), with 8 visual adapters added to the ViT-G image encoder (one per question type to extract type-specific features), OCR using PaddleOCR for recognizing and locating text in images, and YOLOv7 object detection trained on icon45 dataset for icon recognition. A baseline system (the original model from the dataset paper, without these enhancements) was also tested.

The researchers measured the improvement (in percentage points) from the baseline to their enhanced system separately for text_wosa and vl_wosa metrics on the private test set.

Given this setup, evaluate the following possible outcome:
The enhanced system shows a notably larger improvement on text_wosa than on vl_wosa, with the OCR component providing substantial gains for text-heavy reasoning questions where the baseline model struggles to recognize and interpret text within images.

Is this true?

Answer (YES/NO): YES